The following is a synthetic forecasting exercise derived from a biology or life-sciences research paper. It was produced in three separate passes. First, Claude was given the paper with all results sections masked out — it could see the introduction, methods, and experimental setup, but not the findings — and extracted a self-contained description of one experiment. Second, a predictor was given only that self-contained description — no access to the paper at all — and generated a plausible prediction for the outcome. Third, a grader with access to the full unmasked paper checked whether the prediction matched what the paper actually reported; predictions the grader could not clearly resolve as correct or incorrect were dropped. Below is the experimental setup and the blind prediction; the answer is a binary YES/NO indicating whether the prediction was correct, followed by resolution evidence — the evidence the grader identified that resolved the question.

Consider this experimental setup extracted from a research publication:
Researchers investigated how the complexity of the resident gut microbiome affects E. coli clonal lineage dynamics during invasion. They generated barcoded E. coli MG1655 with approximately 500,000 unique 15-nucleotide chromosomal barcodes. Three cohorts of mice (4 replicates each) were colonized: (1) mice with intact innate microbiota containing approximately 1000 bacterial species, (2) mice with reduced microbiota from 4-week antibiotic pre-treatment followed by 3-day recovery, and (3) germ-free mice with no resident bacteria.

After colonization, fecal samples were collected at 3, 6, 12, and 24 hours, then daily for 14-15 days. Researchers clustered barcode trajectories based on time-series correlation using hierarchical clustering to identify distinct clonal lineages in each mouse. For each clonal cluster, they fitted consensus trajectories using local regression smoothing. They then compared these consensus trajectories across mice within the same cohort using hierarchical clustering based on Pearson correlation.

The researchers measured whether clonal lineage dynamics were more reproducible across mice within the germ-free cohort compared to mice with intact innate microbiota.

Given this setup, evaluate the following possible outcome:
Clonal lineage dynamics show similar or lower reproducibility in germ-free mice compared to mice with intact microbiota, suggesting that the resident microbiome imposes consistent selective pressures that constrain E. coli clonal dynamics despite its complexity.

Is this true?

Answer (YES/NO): NO